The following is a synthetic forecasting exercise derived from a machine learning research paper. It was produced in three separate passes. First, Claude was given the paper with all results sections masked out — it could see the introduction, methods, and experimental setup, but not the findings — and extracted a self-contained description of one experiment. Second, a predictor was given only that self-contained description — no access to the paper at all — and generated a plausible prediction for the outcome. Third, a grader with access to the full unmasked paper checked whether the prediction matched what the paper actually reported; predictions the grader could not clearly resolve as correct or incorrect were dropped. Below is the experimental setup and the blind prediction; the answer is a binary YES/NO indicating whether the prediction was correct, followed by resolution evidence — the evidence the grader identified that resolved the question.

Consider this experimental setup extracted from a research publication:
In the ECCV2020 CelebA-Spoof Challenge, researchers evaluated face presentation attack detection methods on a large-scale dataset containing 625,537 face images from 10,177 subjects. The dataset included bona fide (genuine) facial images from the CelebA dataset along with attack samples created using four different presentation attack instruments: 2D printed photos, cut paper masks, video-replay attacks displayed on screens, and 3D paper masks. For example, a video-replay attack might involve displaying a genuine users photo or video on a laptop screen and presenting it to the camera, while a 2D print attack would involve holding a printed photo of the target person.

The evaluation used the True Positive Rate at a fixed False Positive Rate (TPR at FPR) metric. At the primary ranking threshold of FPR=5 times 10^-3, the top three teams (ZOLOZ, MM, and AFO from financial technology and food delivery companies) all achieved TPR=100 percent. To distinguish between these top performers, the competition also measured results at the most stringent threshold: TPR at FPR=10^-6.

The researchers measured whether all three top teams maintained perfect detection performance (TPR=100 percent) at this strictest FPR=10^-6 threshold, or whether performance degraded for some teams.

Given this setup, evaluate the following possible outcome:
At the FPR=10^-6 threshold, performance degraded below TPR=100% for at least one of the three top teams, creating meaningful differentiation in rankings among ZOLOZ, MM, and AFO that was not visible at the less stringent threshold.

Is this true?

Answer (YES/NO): YES